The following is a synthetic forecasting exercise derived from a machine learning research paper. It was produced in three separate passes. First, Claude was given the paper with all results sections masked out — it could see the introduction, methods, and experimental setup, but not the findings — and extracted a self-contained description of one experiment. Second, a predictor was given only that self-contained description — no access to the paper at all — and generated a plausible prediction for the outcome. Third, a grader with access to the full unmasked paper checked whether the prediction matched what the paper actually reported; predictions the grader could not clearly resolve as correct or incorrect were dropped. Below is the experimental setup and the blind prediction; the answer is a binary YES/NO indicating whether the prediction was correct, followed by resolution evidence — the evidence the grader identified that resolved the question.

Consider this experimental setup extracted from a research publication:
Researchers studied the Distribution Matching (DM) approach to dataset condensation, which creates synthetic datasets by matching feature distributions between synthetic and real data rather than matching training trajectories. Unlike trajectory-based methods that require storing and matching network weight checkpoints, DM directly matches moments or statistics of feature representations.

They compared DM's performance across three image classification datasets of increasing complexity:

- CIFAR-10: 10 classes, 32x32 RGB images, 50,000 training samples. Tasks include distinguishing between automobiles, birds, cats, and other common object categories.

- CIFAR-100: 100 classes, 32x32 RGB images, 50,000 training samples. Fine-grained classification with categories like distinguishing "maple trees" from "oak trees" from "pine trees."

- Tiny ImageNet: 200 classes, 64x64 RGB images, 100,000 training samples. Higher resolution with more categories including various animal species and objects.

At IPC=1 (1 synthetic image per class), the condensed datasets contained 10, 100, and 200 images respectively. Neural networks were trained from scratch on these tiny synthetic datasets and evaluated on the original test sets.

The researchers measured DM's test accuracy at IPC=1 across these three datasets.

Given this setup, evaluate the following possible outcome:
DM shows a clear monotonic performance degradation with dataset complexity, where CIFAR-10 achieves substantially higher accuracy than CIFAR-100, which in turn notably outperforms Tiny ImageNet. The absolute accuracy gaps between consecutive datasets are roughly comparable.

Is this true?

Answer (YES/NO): NO